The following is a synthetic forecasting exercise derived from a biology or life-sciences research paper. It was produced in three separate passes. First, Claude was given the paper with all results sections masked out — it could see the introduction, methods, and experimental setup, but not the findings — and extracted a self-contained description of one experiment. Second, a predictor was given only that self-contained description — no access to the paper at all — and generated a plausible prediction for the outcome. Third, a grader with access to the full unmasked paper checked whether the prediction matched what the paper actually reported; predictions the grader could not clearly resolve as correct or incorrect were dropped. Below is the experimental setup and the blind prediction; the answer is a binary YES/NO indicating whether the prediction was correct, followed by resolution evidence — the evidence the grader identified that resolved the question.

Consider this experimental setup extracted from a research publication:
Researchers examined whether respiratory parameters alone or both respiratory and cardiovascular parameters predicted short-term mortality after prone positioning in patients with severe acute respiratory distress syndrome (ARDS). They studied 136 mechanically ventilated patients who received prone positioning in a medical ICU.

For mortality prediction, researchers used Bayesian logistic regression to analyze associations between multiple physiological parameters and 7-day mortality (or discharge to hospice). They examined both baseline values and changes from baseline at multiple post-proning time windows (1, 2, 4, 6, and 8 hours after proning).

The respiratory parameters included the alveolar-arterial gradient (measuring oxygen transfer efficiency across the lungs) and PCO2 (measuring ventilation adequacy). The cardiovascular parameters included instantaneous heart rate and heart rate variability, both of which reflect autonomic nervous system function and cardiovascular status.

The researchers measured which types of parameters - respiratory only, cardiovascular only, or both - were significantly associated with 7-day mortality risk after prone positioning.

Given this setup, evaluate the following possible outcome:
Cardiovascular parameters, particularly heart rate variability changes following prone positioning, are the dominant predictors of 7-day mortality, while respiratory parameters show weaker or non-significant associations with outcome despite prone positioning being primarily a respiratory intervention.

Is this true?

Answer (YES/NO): NO